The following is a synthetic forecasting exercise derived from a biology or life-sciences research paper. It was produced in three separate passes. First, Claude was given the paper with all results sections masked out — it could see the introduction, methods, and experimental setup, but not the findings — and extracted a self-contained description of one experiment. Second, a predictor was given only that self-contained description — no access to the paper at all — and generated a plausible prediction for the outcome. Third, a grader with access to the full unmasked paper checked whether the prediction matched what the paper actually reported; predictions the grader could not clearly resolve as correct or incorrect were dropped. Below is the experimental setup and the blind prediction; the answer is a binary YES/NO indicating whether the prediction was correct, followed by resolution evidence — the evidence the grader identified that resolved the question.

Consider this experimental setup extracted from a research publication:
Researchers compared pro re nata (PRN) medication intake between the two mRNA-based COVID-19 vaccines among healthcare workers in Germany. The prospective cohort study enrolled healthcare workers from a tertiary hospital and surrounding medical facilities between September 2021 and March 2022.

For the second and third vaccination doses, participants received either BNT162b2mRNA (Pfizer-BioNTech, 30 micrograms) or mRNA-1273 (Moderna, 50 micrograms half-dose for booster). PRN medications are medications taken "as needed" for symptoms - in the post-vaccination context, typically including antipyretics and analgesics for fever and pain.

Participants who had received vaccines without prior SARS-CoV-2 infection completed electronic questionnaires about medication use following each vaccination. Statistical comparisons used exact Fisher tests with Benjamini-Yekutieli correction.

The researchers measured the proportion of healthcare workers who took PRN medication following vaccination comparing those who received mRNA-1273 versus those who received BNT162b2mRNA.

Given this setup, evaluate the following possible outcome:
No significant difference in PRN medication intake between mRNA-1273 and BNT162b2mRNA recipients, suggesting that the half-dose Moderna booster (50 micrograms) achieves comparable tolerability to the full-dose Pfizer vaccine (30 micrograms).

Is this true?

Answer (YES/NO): NO